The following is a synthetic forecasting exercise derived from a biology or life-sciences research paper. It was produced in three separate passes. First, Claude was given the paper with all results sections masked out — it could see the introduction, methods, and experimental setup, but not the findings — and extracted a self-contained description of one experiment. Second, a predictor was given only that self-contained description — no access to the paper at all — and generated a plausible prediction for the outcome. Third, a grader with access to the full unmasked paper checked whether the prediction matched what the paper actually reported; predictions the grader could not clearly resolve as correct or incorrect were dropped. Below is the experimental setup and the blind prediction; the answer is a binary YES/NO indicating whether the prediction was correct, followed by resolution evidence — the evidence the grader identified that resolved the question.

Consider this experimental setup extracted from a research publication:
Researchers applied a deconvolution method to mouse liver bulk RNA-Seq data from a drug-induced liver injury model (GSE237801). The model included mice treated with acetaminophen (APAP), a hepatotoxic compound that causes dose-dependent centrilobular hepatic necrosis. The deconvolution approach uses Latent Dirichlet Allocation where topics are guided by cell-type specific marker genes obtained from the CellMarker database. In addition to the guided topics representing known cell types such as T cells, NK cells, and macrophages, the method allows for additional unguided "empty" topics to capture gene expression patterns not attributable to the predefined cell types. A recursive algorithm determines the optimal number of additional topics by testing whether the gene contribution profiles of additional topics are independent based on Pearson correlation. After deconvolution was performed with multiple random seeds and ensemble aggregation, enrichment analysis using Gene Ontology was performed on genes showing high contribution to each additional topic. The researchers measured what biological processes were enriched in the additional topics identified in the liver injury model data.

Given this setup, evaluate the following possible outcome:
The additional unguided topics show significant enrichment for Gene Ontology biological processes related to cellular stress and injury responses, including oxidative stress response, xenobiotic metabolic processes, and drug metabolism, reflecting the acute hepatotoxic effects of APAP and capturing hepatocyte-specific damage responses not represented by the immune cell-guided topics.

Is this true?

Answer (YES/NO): NO